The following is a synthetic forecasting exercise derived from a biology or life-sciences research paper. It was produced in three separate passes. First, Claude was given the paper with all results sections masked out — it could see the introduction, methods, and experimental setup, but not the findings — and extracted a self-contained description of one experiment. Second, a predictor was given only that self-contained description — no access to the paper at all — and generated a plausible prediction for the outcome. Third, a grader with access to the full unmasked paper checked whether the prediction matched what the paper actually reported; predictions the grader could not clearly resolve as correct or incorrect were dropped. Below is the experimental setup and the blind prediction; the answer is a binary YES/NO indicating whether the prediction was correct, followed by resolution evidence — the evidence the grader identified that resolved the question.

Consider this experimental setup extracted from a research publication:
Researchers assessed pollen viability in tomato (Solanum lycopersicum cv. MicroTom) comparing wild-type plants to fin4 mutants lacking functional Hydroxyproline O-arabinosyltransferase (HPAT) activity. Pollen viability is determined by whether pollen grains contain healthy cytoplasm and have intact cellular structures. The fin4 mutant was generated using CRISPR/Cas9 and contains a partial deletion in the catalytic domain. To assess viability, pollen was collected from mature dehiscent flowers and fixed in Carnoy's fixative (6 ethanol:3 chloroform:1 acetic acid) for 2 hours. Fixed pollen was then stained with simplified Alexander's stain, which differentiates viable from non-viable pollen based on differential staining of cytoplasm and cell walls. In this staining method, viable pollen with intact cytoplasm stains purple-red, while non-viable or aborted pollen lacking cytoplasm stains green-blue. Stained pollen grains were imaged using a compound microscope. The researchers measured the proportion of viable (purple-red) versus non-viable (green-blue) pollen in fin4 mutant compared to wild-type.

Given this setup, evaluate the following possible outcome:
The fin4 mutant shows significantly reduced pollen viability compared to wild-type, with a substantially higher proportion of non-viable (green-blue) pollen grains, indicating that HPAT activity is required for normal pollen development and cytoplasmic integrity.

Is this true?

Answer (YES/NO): NO